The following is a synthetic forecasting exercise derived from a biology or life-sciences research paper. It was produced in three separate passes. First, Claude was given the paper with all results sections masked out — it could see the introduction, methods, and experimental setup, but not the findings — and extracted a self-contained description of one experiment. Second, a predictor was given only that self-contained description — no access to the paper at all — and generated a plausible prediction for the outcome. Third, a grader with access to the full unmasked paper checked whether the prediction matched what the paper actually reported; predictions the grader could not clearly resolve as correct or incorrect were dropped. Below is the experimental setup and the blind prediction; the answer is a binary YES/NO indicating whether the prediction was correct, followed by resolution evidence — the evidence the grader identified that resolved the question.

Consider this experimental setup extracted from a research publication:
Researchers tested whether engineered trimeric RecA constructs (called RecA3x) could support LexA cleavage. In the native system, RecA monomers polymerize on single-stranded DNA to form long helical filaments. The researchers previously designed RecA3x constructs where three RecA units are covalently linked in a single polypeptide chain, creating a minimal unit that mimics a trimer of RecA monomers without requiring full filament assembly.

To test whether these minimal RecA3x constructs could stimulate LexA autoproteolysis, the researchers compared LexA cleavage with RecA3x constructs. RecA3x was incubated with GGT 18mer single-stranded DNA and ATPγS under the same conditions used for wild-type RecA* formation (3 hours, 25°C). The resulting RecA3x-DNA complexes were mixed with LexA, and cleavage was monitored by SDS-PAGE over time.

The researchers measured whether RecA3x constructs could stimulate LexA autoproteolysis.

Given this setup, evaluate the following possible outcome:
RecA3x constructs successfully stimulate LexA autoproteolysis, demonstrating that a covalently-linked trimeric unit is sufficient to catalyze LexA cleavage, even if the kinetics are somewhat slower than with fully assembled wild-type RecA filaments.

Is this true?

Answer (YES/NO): YES